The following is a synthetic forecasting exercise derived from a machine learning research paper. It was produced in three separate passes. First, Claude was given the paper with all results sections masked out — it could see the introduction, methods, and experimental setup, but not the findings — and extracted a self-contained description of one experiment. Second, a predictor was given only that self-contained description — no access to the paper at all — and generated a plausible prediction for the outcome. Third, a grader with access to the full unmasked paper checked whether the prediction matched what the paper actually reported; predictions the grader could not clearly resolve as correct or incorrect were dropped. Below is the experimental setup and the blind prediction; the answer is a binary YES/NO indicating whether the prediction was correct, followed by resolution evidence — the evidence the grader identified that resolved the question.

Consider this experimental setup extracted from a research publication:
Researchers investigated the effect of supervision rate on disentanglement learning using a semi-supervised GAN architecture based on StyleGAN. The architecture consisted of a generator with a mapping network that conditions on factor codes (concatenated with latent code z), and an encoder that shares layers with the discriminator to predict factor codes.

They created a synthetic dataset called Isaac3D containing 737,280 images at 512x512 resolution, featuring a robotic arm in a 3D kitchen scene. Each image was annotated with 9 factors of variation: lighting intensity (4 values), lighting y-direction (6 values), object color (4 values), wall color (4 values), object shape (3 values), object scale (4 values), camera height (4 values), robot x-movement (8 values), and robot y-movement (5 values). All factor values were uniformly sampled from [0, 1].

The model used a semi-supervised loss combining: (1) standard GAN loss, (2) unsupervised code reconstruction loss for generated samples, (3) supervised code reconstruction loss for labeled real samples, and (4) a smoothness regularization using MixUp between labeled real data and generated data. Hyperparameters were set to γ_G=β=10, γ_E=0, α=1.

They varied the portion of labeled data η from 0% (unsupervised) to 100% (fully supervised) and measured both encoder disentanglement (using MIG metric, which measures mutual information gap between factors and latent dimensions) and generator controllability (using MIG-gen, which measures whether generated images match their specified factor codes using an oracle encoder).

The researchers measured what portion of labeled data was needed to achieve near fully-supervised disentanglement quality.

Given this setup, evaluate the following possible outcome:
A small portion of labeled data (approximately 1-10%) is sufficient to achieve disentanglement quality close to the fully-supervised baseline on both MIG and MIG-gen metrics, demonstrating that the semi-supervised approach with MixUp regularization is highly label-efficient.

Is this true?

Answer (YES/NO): NO